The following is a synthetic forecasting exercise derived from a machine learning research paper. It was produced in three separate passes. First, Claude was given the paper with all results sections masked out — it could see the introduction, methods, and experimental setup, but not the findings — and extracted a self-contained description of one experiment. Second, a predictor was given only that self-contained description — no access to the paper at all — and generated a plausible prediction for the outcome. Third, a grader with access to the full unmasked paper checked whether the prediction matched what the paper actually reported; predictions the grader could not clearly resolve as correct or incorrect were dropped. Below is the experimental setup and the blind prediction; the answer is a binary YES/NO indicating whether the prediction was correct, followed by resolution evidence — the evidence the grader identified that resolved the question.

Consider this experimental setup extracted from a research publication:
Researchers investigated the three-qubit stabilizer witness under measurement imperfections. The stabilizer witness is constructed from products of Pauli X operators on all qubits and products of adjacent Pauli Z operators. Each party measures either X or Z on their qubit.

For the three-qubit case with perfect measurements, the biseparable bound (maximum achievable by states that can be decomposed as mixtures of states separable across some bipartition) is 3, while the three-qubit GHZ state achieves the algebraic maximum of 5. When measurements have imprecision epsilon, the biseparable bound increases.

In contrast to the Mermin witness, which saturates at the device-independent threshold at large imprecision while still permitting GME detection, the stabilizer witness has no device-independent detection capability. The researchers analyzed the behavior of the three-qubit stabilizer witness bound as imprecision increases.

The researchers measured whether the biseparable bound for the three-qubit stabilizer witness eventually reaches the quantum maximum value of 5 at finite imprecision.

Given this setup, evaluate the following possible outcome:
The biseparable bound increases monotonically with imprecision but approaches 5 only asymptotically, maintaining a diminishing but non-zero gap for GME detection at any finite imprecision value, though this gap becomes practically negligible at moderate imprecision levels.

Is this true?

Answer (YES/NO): NO